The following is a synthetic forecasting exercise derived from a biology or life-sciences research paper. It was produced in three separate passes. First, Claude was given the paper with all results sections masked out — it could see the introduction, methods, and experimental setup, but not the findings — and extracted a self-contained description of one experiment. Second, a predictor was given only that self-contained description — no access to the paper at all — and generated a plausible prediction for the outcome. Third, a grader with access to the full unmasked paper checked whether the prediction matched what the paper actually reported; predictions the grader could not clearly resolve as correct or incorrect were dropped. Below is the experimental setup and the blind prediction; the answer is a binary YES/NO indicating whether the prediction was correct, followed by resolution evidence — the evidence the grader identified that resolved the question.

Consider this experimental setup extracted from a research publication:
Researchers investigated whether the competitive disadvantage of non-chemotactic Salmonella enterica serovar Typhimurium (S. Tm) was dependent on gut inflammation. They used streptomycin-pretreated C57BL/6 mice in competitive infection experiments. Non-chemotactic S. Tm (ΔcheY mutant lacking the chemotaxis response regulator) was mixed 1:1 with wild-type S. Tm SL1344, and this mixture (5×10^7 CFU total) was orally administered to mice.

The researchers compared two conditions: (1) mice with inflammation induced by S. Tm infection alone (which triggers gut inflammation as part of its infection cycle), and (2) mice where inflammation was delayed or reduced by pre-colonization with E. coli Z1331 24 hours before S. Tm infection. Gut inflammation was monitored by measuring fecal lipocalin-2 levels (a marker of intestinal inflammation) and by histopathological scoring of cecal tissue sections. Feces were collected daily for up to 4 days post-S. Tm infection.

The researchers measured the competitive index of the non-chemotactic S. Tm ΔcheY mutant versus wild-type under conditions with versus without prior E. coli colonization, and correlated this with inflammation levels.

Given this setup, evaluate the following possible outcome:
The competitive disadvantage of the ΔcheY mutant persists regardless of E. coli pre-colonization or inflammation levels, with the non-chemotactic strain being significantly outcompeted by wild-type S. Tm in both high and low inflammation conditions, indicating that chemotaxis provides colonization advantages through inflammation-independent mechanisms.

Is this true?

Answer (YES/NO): NO